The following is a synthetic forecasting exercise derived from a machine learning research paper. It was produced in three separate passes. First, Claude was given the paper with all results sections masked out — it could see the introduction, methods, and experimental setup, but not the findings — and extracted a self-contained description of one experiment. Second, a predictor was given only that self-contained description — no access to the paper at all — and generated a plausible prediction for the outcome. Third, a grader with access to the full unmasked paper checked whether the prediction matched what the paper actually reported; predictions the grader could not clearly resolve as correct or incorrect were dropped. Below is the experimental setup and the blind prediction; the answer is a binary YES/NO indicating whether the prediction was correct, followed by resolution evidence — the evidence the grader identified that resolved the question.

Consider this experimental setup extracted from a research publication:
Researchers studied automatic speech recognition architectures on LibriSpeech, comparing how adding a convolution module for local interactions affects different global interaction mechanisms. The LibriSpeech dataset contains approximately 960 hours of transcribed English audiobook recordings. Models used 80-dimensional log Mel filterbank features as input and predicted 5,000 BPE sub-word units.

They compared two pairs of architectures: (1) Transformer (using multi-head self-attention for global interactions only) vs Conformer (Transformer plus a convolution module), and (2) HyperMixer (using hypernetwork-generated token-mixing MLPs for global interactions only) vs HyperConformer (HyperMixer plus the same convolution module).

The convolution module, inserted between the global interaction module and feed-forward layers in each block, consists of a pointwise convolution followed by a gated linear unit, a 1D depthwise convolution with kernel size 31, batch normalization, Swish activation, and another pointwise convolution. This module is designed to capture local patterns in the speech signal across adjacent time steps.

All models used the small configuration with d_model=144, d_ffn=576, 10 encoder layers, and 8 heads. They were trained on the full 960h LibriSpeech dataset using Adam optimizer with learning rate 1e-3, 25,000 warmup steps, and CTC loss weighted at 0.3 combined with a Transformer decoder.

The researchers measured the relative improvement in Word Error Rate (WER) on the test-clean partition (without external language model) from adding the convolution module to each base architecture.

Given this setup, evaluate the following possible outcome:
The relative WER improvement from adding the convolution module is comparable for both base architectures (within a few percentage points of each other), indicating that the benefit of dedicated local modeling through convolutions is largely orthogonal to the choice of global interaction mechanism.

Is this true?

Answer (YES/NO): NO